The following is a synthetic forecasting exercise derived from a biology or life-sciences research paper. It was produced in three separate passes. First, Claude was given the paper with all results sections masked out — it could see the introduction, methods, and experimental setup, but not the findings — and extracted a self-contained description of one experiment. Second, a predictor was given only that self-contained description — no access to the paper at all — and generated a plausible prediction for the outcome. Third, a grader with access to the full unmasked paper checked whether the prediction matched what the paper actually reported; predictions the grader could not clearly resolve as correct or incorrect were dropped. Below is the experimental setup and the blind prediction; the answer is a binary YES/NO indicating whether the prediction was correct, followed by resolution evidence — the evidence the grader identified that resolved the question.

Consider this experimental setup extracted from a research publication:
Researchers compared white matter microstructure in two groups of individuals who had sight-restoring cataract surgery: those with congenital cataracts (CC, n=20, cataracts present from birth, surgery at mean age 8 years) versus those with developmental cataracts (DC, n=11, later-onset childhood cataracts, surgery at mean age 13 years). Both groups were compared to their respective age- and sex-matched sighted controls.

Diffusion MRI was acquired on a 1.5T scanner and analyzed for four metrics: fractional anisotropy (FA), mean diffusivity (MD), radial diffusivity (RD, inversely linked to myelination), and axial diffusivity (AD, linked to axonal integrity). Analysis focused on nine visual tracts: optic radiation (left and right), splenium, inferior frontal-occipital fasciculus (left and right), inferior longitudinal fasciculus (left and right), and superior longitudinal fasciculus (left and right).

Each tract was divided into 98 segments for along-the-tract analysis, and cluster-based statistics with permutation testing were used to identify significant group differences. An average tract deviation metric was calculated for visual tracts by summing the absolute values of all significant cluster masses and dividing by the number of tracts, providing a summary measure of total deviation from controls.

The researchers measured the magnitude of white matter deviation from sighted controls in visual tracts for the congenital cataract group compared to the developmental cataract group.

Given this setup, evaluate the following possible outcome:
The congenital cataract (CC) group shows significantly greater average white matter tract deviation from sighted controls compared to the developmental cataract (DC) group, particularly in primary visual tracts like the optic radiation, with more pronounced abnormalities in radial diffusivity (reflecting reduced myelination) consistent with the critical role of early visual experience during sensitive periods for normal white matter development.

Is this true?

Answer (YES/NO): YES